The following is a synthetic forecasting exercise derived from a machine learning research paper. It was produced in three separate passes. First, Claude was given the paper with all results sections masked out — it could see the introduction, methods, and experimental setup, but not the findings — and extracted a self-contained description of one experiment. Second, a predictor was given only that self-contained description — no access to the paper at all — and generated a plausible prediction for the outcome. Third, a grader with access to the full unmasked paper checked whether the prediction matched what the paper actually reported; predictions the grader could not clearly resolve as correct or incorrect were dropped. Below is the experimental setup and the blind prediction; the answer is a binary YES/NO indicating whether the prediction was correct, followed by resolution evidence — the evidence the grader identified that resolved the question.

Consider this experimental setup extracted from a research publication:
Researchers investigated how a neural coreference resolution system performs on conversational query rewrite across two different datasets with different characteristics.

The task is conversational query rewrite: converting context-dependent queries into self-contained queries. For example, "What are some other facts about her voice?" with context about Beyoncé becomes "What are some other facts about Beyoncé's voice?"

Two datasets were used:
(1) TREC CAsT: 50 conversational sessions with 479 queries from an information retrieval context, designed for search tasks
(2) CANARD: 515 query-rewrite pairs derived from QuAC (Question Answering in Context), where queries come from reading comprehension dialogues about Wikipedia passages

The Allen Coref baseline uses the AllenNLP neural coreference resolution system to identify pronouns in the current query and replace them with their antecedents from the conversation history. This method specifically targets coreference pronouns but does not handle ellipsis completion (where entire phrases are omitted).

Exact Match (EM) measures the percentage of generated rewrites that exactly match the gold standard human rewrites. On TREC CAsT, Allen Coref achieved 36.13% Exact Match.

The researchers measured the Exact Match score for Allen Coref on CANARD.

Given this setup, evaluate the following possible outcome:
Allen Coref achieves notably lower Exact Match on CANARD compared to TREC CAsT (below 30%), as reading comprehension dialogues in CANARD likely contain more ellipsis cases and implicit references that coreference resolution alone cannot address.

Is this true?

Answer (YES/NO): YES